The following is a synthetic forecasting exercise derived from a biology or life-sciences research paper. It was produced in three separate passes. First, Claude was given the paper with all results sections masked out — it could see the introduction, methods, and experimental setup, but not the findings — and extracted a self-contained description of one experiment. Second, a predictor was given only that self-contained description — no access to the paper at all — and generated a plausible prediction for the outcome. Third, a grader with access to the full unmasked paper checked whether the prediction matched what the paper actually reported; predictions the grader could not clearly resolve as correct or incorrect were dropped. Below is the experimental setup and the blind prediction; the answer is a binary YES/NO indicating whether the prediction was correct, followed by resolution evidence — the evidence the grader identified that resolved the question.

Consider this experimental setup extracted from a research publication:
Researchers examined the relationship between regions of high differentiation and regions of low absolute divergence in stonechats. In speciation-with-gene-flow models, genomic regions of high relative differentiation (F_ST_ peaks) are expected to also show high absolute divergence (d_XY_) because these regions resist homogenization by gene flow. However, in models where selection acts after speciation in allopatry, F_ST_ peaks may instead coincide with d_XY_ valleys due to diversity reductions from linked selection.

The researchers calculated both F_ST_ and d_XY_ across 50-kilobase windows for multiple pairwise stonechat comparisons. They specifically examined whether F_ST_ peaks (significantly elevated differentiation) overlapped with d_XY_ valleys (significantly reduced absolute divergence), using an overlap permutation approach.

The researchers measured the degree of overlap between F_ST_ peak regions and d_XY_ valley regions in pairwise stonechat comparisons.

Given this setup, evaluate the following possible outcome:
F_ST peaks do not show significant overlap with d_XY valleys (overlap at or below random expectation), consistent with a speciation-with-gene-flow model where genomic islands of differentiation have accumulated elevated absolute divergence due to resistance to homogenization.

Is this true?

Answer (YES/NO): NO